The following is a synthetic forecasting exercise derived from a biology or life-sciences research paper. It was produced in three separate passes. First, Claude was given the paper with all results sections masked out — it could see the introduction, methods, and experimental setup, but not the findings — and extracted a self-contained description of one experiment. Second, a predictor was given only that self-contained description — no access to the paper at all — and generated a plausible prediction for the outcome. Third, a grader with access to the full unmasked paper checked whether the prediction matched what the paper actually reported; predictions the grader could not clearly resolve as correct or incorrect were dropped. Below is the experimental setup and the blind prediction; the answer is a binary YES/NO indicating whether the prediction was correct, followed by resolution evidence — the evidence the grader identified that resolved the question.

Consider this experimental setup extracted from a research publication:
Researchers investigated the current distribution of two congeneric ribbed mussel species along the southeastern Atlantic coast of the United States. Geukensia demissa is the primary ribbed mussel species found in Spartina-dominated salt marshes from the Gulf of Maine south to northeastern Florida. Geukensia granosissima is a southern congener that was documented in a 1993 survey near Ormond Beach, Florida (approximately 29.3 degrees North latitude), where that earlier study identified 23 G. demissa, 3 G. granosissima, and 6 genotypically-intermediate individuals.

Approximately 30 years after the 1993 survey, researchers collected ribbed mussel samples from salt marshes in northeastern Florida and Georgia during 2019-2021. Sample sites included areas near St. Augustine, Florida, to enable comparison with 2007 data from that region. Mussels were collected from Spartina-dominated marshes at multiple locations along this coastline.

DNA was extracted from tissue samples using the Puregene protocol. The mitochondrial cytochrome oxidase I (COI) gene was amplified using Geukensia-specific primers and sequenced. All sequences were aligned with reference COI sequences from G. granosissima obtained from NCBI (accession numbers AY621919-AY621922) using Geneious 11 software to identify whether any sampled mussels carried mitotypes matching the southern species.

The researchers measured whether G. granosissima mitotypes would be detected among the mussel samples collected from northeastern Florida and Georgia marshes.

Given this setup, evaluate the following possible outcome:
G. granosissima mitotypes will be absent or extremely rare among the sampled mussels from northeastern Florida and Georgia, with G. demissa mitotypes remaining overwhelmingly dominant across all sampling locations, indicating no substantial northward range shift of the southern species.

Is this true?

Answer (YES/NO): YES